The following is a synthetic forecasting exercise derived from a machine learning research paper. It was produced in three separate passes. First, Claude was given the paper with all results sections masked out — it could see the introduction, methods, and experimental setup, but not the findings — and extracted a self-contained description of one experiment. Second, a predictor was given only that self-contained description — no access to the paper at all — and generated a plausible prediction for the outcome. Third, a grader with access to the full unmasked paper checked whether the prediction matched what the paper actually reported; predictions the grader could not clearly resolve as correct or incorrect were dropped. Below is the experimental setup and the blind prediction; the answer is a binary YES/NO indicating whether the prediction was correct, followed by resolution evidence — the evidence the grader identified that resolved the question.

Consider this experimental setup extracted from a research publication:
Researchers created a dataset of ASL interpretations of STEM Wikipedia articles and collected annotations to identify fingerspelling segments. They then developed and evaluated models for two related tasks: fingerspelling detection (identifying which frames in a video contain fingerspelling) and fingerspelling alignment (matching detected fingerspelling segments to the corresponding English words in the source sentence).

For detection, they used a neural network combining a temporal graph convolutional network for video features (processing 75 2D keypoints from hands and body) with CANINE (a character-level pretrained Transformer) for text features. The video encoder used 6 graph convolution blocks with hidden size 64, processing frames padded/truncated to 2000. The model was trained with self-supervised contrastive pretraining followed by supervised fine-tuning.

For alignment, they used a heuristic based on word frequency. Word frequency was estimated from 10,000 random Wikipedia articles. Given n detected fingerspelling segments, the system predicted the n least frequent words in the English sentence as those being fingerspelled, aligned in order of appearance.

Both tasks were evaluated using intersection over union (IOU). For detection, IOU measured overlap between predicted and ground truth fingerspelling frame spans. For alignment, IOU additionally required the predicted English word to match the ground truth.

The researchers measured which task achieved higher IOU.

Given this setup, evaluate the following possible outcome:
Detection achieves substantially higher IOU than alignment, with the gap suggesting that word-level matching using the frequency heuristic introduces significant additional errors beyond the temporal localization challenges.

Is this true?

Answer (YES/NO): YES